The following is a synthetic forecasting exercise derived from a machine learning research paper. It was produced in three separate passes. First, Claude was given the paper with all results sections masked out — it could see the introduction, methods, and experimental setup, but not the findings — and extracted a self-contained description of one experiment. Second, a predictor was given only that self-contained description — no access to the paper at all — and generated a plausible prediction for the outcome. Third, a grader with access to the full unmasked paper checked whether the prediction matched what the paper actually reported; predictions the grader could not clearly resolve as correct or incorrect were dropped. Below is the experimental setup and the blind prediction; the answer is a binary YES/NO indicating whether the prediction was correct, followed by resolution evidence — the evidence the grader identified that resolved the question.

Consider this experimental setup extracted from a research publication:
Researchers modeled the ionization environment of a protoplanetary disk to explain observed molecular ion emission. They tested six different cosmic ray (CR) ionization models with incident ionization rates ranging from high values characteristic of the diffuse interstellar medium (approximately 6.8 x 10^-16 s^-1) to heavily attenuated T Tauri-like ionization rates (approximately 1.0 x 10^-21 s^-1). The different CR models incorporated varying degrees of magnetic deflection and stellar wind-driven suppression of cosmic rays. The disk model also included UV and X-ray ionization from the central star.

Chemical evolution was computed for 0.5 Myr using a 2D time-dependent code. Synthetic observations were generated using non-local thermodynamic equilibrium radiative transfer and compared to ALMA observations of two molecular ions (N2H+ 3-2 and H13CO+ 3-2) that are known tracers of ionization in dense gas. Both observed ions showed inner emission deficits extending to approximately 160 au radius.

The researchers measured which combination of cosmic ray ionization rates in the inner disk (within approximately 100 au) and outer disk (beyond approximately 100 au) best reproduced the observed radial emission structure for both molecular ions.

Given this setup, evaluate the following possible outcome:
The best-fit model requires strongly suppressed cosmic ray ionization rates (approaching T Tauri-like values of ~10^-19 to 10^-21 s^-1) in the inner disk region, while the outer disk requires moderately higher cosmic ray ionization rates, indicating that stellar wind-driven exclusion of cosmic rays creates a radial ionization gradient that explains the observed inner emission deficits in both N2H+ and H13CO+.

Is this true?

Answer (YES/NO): NO